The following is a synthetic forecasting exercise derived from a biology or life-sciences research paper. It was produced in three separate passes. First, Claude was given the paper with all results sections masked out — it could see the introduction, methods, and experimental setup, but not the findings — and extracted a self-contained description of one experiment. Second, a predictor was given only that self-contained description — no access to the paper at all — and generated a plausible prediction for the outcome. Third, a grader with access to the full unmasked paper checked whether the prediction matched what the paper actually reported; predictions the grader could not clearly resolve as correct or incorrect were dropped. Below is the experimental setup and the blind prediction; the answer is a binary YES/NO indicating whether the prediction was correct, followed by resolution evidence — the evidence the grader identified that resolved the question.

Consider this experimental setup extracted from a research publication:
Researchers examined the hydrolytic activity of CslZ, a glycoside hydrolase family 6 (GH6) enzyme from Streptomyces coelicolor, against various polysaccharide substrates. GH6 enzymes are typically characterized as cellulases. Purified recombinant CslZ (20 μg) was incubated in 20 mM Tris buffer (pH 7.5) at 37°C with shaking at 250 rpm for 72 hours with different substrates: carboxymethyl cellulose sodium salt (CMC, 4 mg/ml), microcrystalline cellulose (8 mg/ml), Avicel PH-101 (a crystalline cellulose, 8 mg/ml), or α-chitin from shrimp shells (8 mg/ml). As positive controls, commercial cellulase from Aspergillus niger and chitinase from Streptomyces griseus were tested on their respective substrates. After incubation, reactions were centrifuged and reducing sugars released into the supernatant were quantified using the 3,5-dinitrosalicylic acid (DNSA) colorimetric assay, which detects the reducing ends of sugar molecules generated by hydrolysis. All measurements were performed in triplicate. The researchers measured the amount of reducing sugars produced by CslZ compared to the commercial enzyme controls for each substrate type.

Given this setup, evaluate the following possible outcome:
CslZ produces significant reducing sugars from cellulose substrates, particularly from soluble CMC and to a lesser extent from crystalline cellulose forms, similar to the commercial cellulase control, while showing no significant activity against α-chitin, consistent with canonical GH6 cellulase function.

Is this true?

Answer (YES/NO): NO